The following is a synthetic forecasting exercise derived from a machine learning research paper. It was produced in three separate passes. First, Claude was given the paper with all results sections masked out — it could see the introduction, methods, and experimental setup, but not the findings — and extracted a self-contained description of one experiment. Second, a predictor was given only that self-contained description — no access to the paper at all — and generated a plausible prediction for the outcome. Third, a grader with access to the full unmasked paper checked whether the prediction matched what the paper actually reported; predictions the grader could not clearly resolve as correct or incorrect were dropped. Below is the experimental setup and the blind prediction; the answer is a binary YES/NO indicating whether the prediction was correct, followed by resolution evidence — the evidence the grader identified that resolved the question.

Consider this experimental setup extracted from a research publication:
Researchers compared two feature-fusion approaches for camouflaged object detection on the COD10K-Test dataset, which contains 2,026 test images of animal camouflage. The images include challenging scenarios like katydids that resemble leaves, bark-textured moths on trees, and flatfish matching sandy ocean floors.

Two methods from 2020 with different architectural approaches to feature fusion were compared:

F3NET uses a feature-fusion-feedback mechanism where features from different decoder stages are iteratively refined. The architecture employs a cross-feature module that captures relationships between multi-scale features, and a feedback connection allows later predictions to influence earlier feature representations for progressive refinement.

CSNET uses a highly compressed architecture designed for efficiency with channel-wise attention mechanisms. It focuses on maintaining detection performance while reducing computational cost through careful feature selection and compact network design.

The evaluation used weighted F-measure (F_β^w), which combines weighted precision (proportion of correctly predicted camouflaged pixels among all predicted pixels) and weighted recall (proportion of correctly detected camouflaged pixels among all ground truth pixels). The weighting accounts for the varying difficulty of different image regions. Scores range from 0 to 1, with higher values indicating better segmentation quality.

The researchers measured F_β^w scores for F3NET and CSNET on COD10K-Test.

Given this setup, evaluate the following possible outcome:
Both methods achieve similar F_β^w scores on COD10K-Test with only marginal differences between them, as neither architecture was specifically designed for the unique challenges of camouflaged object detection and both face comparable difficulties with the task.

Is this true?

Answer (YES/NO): NO